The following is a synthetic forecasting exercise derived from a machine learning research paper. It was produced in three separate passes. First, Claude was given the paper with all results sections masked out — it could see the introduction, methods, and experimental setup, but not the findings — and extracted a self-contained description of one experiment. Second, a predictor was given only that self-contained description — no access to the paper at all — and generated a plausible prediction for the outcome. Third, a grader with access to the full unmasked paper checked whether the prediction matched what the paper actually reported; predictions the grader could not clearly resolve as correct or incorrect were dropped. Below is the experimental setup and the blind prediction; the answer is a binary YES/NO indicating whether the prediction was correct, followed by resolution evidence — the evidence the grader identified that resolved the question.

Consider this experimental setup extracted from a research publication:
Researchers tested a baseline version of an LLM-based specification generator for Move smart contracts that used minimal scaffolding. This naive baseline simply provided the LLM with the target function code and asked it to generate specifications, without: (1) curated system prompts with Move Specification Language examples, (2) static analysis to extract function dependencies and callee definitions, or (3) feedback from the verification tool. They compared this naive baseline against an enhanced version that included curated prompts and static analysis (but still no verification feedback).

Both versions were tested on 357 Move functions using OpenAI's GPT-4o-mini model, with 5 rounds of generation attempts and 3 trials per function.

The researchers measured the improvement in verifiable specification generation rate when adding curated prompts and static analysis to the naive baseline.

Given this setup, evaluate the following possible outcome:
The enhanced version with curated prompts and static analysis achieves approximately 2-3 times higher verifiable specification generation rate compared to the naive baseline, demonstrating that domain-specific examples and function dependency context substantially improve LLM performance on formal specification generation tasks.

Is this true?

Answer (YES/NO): NO